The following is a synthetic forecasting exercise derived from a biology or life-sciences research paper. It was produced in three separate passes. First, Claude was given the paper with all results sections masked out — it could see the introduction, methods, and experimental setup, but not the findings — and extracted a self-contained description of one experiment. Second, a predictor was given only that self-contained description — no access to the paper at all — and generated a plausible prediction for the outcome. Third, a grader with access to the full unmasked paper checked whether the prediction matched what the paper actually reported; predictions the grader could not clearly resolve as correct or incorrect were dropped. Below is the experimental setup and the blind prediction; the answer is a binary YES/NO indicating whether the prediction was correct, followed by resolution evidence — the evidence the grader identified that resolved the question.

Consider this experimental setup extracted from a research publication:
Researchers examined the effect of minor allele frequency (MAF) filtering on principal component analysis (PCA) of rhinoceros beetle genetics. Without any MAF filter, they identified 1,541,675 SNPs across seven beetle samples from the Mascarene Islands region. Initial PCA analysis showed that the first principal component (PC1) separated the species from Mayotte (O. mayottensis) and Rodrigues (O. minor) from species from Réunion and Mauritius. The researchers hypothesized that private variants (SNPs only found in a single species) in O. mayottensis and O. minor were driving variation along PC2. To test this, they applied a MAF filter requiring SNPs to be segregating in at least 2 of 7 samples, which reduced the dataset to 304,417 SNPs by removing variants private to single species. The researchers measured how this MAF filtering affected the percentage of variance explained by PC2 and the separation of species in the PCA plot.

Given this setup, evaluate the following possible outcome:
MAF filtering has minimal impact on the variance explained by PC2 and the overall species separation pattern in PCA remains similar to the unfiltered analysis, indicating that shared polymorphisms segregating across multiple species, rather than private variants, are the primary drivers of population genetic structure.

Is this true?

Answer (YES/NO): NO